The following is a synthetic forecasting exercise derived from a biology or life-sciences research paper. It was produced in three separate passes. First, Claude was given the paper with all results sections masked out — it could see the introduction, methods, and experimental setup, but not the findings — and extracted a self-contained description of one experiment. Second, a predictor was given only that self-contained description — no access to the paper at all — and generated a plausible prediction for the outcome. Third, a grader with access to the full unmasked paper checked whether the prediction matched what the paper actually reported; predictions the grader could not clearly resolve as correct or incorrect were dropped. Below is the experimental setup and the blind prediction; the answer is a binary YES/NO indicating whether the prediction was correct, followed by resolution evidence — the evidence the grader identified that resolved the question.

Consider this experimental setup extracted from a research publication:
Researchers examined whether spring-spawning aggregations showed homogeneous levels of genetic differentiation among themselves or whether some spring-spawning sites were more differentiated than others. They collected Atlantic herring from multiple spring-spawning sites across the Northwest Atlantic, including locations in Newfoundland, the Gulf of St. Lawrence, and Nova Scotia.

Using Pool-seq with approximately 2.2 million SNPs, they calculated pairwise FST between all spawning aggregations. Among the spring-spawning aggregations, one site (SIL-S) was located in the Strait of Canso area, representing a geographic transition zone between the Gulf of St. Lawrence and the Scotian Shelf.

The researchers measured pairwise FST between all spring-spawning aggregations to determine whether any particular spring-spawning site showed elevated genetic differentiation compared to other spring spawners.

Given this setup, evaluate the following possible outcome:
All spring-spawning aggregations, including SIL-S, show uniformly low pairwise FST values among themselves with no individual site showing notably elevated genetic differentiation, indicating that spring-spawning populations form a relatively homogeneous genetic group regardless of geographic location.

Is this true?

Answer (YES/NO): NO